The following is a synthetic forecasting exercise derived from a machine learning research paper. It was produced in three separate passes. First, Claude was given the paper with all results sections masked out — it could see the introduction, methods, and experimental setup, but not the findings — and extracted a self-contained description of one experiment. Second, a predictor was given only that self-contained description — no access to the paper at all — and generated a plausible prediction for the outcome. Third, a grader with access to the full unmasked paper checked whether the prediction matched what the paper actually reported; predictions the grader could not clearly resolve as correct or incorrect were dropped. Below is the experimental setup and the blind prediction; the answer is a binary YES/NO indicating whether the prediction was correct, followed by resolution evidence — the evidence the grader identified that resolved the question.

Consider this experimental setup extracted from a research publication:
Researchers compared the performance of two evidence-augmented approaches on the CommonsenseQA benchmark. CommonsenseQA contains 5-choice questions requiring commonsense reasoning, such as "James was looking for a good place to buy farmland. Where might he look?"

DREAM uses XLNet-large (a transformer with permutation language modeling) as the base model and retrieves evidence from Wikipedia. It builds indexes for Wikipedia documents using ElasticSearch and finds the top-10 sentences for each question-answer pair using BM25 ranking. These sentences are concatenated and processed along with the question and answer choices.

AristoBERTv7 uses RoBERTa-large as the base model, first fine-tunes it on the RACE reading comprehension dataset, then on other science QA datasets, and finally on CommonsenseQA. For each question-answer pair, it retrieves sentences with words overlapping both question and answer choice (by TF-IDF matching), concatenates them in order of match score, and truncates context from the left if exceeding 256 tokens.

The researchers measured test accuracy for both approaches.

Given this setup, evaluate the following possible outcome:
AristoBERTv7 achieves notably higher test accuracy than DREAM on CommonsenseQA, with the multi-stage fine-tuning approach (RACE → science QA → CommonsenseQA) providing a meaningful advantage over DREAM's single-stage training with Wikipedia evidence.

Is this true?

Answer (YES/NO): NO